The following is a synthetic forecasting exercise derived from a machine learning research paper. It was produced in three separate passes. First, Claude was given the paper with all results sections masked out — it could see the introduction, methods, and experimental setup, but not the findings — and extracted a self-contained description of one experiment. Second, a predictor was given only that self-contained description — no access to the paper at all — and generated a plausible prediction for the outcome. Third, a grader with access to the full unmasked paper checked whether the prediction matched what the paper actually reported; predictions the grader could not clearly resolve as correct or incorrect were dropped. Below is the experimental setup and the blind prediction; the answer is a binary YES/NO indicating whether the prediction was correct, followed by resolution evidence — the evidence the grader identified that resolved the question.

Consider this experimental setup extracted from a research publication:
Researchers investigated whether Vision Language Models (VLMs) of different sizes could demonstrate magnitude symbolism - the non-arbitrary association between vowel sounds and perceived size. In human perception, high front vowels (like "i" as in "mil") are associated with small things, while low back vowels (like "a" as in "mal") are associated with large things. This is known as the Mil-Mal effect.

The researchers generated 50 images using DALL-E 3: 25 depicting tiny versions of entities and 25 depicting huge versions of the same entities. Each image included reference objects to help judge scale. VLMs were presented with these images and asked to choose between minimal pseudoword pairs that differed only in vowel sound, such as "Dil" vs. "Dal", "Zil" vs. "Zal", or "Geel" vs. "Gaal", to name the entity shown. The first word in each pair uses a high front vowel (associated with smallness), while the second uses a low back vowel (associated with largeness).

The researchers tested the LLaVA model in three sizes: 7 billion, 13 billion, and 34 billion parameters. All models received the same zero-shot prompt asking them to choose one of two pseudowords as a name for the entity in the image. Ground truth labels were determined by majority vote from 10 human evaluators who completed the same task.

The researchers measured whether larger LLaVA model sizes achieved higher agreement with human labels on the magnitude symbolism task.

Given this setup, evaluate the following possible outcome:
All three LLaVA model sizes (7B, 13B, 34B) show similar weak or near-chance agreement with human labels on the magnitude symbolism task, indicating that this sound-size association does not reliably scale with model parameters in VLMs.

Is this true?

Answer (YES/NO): NO